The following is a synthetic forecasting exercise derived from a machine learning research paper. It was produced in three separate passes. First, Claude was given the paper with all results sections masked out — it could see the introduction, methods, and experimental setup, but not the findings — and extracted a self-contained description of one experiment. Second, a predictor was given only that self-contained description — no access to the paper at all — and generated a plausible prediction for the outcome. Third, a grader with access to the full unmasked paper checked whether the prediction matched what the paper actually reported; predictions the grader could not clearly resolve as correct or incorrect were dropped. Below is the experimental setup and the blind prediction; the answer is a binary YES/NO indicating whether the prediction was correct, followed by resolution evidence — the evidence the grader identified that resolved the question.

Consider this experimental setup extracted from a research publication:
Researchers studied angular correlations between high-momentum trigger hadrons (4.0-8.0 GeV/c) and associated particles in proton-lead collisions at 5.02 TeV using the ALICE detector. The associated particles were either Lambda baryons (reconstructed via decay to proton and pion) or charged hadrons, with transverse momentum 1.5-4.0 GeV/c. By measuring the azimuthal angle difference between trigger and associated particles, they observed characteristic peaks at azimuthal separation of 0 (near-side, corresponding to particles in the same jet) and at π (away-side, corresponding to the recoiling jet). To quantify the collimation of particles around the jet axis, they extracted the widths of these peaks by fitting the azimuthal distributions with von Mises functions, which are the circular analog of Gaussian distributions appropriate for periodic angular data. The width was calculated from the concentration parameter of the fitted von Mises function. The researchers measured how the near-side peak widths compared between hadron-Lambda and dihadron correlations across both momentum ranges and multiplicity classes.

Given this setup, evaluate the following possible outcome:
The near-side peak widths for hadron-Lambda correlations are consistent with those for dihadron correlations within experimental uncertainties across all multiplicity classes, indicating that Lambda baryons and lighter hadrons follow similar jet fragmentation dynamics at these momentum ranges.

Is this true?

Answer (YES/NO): NO